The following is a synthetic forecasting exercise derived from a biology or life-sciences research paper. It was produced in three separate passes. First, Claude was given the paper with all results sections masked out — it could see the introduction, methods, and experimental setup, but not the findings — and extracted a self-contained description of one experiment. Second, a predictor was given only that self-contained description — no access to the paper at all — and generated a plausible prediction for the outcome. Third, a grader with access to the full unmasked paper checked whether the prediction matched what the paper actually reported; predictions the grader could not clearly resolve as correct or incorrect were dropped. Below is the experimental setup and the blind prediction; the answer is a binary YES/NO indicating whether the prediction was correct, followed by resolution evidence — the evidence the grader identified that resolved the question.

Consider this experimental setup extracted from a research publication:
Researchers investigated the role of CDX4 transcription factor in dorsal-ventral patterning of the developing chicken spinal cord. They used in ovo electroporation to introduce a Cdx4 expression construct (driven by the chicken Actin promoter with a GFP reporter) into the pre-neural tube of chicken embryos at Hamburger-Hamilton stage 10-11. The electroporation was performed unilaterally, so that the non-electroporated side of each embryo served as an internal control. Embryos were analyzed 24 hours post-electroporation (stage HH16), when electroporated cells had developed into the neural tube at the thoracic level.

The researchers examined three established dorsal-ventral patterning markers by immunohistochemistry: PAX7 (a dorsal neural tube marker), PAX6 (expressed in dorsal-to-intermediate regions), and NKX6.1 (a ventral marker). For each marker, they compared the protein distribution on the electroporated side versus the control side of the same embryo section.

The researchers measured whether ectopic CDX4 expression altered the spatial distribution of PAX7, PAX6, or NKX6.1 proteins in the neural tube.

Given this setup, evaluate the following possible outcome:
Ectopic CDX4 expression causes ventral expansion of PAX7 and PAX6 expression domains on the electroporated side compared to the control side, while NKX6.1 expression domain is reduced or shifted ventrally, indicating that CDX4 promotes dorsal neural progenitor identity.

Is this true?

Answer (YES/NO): NO